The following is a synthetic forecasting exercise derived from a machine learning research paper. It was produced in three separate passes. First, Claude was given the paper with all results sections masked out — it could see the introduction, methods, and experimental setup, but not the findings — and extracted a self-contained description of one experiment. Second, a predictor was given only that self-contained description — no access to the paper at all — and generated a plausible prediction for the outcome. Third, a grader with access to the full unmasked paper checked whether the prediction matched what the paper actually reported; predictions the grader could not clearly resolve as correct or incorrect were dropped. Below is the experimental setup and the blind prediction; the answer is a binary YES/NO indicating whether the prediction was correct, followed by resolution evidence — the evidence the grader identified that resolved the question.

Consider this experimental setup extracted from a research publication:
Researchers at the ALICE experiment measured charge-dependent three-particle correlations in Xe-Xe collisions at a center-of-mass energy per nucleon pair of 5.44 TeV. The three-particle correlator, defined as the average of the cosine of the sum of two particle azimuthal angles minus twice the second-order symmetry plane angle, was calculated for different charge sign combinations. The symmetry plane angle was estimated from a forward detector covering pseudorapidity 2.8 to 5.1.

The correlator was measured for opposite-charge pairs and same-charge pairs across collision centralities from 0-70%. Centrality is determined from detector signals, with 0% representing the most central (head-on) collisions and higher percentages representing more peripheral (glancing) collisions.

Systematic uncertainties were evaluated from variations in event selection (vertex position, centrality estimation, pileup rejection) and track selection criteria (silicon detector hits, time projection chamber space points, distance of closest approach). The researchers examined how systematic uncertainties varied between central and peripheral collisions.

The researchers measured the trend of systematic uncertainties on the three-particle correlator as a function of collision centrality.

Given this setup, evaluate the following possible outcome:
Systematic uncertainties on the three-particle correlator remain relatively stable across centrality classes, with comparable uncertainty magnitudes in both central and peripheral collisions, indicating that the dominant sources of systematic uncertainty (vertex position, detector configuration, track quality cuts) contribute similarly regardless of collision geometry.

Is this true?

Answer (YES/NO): NO